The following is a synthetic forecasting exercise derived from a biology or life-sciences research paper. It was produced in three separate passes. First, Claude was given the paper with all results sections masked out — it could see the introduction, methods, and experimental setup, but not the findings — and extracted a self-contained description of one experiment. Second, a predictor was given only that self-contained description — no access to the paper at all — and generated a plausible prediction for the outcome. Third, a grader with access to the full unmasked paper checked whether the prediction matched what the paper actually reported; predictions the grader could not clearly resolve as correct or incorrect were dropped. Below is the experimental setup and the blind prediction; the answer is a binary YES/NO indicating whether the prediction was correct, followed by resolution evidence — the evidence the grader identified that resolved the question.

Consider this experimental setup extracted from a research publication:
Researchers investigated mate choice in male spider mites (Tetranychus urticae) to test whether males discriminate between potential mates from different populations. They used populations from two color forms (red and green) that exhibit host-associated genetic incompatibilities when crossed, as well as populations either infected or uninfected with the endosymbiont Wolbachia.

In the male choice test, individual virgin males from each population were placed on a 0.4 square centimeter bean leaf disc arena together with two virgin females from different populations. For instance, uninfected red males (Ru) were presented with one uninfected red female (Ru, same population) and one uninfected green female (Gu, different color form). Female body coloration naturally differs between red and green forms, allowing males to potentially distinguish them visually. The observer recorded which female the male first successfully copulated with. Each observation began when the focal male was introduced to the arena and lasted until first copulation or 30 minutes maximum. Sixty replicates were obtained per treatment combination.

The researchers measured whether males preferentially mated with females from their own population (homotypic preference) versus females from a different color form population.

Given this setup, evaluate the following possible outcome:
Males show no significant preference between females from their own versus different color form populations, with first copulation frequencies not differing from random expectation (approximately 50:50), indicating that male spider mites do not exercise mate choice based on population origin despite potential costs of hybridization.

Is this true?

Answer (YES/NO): NO